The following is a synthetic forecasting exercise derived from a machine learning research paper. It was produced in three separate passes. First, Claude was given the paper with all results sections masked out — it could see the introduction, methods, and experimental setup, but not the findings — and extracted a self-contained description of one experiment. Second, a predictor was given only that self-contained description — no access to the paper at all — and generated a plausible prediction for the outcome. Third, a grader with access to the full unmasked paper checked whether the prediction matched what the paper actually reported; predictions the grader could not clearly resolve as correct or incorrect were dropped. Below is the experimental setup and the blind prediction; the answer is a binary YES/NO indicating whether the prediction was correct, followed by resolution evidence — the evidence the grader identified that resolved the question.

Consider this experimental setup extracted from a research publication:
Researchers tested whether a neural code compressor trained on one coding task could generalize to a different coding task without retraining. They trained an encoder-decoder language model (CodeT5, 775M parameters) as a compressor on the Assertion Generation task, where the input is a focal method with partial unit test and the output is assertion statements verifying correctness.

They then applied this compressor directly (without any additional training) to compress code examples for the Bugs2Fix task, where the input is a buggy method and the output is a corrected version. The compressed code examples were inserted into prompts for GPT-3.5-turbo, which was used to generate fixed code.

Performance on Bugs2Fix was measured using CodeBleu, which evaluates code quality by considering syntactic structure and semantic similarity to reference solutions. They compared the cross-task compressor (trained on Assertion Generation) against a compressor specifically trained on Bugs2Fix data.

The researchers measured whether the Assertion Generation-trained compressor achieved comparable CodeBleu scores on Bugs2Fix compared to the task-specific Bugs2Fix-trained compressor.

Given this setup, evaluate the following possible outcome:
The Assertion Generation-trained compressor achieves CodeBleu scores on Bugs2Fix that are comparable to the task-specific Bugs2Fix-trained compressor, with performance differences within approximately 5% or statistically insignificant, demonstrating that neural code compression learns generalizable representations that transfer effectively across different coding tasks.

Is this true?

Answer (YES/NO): NO